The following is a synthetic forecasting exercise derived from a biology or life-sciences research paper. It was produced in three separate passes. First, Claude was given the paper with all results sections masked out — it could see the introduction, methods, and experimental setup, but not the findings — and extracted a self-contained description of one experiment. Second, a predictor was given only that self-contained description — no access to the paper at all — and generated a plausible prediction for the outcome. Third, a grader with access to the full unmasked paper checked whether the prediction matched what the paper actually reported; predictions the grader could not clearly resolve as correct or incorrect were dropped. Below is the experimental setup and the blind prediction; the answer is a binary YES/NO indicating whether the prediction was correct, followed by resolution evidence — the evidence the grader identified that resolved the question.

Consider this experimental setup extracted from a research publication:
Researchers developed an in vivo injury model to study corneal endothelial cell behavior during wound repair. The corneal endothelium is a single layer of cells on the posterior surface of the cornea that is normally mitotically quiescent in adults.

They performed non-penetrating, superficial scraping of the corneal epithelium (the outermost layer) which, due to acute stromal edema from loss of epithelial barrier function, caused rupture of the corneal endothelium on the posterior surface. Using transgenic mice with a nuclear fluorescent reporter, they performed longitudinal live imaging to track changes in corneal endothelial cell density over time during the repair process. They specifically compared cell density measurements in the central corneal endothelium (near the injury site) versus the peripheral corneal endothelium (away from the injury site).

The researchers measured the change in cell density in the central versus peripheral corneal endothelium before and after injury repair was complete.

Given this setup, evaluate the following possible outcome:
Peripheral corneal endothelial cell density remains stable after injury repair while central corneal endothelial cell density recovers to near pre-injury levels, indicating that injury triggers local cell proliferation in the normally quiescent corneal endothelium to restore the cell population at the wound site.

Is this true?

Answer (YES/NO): NO